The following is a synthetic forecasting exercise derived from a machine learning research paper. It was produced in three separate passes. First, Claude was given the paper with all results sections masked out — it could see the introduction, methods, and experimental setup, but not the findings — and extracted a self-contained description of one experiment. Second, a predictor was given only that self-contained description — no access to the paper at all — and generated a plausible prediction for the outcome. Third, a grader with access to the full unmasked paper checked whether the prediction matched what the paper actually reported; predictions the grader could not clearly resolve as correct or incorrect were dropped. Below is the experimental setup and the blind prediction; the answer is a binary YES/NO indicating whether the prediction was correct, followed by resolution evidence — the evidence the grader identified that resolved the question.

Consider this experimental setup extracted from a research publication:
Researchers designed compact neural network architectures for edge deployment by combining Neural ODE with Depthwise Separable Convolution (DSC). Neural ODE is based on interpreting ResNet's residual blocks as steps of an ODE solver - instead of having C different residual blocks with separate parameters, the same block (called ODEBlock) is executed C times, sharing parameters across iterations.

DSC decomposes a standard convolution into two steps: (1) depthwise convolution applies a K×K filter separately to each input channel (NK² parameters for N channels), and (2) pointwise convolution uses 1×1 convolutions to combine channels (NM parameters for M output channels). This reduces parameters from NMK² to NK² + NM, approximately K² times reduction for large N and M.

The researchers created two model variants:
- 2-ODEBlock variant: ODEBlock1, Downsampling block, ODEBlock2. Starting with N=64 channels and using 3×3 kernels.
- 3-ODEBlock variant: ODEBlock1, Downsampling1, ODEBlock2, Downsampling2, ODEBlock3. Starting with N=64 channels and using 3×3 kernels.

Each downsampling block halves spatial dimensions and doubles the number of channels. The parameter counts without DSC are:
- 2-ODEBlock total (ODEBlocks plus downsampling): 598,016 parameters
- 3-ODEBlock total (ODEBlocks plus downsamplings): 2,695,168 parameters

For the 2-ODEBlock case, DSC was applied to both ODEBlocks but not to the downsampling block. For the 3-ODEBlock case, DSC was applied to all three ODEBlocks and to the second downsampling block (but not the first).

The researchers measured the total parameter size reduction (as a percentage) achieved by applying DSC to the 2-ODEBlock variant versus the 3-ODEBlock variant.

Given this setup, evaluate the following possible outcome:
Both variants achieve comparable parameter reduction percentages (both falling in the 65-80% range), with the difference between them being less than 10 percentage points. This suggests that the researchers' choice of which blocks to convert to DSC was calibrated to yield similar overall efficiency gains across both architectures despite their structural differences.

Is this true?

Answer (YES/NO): NO